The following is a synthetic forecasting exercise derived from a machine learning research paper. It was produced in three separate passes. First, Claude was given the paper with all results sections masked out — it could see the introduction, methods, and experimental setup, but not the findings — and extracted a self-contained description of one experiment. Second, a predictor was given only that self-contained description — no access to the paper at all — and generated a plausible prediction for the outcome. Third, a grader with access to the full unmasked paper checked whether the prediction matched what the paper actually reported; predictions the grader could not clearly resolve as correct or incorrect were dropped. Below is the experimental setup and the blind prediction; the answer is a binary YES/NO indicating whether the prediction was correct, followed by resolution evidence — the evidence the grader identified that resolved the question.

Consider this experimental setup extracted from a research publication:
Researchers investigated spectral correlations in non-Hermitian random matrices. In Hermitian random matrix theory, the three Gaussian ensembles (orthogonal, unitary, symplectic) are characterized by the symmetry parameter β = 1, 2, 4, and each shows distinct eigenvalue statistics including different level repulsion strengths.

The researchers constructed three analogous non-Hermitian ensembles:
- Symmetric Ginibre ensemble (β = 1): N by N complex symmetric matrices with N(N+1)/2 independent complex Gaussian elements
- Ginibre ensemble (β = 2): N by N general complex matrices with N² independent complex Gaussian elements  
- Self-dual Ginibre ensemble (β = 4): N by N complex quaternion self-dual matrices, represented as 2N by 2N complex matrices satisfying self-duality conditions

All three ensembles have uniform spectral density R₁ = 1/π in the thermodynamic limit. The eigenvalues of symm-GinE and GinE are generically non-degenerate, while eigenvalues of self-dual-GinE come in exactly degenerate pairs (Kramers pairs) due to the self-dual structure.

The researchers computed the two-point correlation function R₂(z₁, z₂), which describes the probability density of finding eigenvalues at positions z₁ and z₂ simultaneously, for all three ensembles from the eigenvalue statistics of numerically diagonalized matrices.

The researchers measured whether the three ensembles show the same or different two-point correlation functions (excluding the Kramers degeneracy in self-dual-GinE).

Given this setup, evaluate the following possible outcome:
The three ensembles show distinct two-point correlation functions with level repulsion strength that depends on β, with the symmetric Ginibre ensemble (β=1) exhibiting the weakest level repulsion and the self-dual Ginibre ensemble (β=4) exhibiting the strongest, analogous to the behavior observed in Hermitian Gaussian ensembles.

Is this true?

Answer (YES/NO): YES